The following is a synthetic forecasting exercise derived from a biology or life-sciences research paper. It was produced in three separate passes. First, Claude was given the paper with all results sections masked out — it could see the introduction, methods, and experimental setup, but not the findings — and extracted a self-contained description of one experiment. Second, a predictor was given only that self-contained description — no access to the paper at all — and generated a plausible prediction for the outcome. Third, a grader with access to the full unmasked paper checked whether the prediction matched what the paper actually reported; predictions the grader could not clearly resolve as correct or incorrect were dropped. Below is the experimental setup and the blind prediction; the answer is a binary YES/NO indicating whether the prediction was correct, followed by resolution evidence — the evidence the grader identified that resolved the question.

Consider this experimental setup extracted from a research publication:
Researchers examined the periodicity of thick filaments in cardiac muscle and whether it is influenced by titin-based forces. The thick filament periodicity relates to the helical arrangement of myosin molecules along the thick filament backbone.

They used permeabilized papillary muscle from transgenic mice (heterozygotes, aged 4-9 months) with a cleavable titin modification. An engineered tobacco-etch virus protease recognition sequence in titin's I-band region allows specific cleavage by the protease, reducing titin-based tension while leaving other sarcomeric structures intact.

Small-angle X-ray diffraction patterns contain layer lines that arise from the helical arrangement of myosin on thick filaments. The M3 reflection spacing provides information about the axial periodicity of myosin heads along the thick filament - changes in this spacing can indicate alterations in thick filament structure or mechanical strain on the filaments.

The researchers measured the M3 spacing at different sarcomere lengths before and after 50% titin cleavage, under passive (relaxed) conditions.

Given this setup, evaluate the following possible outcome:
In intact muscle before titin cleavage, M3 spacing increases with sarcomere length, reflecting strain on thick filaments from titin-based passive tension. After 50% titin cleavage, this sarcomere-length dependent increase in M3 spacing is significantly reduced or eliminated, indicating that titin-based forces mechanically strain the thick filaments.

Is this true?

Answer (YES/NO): NO